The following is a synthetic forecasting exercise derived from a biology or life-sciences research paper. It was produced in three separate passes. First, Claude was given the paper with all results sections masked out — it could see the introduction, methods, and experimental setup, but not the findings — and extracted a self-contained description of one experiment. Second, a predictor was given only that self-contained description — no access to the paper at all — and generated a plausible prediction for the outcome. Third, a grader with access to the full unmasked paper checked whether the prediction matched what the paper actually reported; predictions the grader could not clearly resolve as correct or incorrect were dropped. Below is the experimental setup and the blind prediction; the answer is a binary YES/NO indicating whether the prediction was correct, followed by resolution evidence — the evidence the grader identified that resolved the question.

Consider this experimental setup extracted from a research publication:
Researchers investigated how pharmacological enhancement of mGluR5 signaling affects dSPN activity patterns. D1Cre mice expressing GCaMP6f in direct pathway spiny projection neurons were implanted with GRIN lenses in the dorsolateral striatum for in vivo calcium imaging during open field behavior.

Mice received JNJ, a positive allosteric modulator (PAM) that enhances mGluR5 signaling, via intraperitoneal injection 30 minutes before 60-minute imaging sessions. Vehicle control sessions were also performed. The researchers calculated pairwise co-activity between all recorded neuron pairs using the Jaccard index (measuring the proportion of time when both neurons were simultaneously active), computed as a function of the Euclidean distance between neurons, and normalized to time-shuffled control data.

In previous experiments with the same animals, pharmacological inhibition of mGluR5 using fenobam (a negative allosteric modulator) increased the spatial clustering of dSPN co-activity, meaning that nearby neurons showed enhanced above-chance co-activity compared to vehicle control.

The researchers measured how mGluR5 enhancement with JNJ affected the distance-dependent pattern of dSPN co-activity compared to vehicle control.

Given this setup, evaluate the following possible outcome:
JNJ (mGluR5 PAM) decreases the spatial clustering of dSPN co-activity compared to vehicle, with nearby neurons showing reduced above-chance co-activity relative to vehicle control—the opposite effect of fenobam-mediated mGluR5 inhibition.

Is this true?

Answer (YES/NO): YES